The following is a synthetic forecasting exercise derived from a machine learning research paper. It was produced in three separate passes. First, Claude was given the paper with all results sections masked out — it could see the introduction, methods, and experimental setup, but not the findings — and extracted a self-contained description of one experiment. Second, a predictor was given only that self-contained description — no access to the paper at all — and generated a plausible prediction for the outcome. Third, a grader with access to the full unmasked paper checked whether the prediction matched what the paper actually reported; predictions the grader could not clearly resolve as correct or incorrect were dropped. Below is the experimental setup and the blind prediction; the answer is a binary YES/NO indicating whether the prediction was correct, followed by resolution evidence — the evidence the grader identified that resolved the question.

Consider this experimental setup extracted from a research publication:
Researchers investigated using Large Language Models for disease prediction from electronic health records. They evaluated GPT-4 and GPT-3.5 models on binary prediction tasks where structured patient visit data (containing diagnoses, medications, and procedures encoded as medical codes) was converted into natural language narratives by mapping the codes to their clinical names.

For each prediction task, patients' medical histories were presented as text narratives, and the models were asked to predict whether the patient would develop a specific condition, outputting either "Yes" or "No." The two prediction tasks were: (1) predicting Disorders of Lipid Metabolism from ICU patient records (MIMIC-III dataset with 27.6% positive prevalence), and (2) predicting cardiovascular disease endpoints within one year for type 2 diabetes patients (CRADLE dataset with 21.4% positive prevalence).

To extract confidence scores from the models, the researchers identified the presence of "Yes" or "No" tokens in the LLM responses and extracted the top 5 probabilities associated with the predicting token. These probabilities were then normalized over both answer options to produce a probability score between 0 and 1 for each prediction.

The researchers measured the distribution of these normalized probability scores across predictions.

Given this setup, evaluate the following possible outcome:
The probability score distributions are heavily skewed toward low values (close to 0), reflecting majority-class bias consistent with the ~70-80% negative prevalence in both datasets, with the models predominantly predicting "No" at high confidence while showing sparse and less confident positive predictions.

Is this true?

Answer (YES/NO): NO